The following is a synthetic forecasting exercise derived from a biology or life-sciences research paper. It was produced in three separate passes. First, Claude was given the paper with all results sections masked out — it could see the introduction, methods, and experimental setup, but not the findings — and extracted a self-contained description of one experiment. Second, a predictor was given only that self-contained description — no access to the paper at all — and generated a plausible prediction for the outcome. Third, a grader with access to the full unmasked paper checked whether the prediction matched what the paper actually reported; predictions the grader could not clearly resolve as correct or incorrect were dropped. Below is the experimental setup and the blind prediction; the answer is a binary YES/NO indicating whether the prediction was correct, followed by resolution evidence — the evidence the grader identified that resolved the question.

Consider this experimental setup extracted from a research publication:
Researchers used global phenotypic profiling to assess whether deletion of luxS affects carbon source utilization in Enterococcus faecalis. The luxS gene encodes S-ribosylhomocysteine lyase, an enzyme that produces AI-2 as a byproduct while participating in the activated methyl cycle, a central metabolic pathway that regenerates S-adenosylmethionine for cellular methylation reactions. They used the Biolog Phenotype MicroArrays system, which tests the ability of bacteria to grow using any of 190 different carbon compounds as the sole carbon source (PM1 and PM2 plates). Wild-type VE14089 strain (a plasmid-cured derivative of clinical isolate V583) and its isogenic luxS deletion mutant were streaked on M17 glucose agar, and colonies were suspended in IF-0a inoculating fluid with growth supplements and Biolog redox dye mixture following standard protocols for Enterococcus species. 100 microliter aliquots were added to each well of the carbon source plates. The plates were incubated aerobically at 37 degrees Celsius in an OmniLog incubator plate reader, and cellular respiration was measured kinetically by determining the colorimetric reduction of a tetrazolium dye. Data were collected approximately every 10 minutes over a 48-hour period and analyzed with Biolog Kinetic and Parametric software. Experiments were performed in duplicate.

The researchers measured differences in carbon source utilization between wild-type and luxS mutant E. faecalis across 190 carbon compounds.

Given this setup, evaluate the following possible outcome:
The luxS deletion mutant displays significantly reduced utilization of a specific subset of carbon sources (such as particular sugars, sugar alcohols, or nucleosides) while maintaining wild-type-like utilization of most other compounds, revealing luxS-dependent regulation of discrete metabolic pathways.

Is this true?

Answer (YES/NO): NO